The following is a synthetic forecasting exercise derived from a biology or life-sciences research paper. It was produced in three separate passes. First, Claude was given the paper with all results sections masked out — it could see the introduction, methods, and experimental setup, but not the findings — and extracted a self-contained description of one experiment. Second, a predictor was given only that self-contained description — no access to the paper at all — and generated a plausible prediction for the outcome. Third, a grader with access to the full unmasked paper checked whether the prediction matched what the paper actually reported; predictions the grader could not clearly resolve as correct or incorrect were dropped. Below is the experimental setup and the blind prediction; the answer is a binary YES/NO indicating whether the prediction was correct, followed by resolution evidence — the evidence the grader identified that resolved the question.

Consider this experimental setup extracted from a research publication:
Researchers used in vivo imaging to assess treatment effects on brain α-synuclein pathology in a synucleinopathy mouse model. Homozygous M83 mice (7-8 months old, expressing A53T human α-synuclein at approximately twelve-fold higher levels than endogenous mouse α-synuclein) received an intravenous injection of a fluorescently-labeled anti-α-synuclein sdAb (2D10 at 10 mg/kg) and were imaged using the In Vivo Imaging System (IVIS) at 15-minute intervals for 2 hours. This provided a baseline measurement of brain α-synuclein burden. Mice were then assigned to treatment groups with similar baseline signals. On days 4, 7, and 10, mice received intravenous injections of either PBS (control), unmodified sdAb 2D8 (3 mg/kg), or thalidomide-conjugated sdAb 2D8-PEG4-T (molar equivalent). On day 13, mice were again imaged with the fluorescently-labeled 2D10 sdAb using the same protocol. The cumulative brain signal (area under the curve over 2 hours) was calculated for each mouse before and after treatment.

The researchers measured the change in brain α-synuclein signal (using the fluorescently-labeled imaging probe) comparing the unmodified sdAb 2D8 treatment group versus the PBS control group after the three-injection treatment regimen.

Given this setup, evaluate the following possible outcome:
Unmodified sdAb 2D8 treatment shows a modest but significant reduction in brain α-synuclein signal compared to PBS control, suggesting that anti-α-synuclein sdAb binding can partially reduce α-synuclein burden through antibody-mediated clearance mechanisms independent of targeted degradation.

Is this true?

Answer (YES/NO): NO